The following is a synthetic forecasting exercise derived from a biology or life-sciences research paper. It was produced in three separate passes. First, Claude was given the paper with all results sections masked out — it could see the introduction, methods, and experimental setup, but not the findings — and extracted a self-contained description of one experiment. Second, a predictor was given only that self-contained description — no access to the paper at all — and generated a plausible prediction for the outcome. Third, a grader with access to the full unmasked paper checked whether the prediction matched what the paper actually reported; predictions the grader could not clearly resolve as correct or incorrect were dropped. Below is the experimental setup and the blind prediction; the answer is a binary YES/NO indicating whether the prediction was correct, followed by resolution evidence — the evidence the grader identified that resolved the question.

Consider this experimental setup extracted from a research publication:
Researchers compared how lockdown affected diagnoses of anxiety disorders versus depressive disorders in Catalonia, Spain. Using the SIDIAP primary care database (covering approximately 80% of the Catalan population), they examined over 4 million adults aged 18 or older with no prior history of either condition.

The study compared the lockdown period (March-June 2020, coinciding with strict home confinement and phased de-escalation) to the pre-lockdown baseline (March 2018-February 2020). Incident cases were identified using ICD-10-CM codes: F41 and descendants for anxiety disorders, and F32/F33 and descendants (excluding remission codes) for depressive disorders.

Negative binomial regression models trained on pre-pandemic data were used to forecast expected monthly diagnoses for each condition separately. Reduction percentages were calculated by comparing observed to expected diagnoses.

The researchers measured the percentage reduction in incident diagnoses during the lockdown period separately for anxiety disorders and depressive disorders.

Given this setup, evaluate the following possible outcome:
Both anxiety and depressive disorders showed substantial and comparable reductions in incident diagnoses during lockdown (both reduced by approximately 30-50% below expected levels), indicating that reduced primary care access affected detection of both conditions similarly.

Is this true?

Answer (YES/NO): NO